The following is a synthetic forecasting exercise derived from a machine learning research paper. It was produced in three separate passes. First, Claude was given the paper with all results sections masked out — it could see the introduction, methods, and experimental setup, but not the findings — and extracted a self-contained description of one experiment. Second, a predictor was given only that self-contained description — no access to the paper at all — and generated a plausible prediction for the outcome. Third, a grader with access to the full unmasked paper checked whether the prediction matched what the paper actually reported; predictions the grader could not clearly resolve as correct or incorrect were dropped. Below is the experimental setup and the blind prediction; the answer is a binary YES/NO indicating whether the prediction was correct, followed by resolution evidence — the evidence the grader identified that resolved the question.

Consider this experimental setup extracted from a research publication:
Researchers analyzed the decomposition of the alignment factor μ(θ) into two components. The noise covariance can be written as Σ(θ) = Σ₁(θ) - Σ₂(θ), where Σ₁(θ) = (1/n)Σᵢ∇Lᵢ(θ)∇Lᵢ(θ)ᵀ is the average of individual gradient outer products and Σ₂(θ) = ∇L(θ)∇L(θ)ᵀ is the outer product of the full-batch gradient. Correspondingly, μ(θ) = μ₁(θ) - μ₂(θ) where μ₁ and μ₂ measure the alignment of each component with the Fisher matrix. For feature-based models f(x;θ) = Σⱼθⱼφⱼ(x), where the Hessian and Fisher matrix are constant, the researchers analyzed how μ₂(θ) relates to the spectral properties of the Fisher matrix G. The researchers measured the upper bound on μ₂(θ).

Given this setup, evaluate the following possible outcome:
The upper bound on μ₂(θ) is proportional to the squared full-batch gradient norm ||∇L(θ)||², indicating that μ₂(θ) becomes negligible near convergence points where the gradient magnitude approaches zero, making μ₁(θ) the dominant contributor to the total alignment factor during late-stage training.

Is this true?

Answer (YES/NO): NO